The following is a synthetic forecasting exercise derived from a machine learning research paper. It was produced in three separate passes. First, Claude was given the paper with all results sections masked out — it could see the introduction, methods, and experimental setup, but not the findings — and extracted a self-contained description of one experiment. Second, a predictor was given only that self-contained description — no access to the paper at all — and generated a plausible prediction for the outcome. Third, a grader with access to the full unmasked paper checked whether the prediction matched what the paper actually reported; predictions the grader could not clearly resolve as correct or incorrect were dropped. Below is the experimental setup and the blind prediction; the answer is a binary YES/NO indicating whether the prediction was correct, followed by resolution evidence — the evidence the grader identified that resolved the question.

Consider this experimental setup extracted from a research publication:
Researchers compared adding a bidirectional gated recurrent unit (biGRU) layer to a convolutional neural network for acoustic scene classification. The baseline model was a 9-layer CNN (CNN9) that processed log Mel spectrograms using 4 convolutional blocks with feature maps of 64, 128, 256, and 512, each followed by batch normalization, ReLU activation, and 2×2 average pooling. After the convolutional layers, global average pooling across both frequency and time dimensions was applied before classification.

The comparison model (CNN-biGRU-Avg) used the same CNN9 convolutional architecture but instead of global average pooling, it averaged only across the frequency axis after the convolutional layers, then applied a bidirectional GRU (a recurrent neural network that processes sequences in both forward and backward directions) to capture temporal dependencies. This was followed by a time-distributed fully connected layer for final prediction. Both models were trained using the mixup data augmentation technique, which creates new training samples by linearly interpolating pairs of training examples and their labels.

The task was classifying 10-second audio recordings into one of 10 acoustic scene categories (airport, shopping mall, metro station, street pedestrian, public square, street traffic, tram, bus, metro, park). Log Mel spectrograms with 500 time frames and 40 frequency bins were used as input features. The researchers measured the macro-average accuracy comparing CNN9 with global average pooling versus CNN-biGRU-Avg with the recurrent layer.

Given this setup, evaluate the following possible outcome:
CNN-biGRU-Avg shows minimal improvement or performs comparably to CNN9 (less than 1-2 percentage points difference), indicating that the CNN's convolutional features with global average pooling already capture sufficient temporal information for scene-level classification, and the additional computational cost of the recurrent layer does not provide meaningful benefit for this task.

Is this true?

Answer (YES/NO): NO